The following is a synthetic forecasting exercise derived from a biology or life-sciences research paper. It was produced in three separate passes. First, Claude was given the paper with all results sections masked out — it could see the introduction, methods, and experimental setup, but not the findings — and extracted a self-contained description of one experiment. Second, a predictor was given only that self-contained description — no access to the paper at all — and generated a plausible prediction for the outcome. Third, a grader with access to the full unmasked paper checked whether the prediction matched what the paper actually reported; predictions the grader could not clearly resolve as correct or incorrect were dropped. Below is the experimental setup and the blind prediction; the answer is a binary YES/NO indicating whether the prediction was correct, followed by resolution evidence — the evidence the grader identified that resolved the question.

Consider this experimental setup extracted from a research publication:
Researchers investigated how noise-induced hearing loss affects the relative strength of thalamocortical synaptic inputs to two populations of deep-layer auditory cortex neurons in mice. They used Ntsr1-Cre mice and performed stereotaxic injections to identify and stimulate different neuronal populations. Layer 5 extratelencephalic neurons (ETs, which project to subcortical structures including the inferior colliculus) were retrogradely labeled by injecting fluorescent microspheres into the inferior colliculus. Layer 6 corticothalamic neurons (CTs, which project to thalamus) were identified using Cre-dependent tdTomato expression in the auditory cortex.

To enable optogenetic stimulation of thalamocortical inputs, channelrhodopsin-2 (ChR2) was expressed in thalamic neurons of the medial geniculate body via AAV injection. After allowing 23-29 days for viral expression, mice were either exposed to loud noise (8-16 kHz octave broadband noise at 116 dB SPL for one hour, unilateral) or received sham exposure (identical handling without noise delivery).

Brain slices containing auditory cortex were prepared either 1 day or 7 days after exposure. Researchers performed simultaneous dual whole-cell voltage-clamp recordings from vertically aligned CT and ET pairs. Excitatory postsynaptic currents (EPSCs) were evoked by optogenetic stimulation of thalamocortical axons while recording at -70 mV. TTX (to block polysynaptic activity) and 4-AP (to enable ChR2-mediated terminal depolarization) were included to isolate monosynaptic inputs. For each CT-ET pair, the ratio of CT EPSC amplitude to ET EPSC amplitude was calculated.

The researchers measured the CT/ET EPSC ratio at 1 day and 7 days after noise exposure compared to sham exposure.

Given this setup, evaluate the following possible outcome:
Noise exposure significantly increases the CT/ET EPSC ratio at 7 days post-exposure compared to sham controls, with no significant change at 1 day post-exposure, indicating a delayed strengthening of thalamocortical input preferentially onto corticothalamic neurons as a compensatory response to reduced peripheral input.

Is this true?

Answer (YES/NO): NO